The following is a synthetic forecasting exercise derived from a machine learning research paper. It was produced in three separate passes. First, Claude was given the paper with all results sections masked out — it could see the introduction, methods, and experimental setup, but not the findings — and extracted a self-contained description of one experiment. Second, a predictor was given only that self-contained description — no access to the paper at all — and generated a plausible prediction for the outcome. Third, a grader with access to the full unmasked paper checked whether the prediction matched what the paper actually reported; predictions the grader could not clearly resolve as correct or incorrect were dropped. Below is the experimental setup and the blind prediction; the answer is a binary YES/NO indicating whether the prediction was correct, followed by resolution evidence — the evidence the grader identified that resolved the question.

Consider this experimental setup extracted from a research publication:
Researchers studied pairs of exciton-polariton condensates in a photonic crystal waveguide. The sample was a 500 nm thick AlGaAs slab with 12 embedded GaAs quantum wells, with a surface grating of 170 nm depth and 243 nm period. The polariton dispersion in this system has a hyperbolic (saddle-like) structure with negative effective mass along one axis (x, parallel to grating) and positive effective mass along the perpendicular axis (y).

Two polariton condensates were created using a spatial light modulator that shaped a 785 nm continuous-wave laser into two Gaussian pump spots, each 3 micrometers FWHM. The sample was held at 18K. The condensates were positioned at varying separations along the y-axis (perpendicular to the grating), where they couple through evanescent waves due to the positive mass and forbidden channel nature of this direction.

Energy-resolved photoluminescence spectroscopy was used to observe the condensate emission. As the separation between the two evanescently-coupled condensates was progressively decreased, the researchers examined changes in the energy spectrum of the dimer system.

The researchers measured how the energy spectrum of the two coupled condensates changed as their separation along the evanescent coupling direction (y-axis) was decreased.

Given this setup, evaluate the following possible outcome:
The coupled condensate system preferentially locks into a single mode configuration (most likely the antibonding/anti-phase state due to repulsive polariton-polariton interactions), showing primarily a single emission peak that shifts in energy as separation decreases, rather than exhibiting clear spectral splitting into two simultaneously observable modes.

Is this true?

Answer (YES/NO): NO